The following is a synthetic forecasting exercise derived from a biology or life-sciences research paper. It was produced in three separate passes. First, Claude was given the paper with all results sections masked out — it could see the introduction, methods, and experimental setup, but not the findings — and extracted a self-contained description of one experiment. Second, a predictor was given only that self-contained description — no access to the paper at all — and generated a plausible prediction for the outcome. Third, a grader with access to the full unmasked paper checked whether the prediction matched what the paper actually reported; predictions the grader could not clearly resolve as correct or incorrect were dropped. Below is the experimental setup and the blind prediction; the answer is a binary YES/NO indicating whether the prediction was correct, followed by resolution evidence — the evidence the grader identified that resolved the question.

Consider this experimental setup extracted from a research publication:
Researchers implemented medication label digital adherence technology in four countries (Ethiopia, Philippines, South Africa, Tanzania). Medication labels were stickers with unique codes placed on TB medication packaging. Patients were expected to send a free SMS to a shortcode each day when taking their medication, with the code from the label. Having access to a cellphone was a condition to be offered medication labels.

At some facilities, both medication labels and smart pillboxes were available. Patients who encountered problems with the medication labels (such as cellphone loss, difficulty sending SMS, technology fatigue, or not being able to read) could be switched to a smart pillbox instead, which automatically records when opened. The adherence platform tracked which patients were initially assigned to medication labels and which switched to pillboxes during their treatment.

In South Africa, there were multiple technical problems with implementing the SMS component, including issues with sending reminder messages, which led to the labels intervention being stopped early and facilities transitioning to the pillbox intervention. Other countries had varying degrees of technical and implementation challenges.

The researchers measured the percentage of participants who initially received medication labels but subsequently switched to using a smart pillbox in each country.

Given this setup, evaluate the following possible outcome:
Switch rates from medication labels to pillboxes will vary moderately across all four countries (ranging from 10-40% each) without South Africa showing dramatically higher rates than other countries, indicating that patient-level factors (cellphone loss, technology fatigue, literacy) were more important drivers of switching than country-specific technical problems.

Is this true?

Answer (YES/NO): NO